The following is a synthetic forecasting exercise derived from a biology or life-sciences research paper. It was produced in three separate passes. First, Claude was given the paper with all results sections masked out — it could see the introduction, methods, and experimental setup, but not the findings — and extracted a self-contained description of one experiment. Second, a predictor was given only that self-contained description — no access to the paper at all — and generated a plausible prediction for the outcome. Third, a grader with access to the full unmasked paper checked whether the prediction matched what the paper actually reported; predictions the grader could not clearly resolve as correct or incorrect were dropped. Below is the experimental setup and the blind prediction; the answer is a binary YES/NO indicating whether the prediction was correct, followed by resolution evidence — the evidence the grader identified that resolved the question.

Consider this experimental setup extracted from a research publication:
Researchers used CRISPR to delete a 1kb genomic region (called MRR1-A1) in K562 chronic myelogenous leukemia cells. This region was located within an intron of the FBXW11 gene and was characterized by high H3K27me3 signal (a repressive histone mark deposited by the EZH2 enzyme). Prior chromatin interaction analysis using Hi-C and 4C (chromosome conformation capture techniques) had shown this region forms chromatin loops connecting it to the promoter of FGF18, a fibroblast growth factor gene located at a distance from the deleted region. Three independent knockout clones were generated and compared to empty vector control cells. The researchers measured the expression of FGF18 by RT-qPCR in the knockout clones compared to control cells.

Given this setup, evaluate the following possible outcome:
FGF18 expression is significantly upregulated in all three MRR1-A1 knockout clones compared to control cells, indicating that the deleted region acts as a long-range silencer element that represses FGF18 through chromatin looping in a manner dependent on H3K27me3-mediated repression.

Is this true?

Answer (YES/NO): YES